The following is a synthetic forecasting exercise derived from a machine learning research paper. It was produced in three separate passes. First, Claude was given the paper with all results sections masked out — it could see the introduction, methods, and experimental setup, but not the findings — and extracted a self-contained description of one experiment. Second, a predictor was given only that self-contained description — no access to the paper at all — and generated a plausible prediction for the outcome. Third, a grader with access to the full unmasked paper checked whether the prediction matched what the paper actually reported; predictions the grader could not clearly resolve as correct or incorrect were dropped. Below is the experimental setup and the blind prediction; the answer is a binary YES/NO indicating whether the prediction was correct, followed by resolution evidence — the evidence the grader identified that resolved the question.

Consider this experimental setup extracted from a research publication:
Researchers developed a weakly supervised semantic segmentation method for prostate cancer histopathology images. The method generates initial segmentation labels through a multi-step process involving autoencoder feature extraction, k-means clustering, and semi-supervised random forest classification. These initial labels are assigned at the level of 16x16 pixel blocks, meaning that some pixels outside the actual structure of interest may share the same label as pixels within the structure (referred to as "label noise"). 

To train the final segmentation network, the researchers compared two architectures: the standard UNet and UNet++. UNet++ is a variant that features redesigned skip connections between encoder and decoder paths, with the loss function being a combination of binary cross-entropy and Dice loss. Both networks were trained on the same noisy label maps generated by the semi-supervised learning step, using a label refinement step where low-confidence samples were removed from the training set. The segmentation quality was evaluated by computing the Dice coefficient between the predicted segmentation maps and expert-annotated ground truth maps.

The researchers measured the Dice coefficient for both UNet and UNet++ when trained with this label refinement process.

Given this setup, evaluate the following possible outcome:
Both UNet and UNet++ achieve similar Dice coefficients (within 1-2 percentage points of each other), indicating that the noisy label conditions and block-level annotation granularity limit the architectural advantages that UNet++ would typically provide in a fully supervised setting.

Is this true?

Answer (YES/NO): NO